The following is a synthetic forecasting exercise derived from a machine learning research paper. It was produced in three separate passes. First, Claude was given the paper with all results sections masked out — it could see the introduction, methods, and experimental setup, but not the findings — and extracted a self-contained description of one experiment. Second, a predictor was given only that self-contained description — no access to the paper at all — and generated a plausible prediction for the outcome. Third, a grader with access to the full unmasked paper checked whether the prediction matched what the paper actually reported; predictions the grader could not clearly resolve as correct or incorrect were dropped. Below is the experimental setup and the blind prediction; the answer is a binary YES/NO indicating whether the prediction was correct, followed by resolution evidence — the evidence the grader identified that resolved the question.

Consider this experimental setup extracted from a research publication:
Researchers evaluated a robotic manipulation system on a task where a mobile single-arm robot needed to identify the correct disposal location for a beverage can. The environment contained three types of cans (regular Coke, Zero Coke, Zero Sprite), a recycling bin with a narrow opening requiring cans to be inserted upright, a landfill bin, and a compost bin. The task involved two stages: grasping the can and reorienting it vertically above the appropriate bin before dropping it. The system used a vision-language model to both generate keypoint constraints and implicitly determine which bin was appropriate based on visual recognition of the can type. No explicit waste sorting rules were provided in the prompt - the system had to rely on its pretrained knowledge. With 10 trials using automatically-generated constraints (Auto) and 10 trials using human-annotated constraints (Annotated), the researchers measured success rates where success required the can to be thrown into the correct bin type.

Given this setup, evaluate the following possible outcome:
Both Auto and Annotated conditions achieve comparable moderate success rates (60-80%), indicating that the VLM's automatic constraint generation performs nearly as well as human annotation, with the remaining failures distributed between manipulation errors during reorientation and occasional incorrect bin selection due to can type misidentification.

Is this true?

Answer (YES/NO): NO